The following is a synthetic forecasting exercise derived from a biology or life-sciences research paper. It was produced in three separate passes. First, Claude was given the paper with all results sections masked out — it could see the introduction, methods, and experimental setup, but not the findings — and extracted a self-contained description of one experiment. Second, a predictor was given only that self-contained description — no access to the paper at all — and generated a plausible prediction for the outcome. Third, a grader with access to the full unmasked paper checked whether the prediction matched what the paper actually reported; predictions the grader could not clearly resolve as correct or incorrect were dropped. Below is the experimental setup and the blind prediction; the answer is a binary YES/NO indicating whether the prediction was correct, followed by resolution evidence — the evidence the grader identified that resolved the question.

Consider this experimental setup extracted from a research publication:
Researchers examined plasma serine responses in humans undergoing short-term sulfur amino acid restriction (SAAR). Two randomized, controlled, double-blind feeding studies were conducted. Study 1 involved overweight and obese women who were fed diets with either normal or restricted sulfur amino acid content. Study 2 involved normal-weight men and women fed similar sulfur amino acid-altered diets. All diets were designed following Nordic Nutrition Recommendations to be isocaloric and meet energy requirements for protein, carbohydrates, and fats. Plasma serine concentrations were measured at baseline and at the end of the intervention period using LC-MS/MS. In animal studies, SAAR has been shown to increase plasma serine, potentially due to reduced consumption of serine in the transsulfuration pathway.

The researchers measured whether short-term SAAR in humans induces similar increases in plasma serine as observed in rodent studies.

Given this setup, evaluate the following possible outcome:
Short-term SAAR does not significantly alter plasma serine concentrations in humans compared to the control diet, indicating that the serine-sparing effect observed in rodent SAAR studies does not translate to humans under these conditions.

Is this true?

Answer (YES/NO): NO